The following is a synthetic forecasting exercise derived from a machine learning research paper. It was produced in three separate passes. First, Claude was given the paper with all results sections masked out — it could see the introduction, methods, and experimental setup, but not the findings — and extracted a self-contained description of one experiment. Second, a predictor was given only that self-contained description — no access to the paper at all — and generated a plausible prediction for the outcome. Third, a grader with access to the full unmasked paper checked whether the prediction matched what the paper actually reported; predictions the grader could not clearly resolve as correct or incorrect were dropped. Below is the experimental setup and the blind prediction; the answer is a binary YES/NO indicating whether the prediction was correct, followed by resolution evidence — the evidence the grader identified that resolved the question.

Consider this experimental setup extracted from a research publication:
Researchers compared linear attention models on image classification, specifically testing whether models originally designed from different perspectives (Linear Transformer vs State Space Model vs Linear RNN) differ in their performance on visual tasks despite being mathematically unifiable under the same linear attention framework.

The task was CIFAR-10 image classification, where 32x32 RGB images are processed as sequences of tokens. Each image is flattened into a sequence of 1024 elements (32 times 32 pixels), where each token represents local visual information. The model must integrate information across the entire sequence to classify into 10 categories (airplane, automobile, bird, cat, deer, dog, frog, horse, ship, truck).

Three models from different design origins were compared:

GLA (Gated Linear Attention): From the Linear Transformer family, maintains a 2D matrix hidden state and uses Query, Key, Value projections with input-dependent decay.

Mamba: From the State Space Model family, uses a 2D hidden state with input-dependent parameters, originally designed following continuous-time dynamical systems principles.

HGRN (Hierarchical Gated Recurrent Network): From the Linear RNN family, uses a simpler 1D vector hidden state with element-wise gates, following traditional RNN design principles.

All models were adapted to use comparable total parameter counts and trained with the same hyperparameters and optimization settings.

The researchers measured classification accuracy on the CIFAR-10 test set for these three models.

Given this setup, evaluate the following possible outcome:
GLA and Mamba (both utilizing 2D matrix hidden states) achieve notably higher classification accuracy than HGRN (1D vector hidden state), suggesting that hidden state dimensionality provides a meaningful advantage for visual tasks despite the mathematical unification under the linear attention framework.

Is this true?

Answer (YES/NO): NO